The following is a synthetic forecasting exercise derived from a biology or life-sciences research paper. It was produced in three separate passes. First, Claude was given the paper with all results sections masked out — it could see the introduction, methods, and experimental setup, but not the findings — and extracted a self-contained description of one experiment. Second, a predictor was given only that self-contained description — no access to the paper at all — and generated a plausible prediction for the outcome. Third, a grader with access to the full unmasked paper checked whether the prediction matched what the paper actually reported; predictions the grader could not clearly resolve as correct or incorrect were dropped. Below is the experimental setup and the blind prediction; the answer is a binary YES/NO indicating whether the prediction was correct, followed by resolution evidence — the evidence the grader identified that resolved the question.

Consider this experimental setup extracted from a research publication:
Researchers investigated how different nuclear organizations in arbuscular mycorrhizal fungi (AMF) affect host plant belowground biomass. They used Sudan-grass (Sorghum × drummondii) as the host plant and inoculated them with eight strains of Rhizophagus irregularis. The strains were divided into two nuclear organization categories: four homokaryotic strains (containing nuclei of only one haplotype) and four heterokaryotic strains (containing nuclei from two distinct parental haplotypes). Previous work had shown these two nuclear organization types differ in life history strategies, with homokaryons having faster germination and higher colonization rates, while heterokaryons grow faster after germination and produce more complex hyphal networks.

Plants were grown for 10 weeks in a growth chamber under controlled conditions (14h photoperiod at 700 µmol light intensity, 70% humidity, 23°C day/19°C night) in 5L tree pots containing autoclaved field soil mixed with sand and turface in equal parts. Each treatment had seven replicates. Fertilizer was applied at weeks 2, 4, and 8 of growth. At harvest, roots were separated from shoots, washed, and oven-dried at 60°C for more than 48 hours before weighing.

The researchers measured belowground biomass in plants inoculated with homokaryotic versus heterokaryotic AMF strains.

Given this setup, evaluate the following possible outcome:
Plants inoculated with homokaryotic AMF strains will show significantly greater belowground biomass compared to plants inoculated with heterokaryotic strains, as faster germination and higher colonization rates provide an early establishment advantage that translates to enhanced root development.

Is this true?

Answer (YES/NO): NO